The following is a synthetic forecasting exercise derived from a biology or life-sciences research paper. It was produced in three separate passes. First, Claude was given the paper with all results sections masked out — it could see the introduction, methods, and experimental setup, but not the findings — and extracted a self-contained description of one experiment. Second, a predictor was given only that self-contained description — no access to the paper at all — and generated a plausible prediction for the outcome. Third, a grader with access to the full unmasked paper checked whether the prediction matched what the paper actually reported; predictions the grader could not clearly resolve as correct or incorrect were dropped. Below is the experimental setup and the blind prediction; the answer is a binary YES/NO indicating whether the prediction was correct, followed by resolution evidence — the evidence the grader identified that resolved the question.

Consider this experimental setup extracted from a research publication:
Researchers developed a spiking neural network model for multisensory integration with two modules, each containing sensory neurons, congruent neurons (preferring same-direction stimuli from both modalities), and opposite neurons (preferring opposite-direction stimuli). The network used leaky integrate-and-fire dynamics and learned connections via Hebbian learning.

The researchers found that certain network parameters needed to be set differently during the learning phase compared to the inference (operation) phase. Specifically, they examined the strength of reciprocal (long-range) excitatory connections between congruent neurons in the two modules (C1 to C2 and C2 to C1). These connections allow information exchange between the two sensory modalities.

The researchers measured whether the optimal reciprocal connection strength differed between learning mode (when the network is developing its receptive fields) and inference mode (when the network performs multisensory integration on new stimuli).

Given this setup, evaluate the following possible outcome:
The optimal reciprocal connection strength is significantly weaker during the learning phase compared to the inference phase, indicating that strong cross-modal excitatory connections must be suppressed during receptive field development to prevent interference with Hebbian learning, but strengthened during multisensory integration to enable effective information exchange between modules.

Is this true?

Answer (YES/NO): YES